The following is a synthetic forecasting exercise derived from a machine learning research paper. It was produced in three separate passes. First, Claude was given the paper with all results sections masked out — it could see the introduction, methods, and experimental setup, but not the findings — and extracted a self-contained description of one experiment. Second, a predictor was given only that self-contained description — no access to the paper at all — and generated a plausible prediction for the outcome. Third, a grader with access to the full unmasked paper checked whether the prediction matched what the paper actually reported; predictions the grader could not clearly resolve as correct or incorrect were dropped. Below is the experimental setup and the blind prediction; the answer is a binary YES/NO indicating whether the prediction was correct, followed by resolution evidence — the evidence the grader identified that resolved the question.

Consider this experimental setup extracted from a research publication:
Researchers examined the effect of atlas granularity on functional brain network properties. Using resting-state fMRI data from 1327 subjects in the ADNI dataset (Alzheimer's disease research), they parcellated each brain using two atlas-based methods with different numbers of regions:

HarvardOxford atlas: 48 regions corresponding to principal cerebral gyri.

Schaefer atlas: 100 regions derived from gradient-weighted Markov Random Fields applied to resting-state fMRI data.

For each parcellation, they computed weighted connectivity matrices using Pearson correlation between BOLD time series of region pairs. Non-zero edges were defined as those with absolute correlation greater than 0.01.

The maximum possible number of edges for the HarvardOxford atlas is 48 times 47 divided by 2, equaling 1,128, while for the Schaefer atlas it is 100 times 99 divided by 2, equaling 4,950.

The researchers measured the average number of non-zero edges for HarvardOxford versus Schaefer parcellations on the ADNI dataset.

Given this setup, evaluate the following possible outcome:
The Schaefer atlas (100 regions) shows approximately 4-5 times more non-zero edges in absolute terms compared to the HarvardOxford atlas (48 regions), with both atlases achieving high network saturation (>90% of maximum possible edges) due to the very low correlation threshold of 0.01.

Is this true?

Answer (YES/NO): YES